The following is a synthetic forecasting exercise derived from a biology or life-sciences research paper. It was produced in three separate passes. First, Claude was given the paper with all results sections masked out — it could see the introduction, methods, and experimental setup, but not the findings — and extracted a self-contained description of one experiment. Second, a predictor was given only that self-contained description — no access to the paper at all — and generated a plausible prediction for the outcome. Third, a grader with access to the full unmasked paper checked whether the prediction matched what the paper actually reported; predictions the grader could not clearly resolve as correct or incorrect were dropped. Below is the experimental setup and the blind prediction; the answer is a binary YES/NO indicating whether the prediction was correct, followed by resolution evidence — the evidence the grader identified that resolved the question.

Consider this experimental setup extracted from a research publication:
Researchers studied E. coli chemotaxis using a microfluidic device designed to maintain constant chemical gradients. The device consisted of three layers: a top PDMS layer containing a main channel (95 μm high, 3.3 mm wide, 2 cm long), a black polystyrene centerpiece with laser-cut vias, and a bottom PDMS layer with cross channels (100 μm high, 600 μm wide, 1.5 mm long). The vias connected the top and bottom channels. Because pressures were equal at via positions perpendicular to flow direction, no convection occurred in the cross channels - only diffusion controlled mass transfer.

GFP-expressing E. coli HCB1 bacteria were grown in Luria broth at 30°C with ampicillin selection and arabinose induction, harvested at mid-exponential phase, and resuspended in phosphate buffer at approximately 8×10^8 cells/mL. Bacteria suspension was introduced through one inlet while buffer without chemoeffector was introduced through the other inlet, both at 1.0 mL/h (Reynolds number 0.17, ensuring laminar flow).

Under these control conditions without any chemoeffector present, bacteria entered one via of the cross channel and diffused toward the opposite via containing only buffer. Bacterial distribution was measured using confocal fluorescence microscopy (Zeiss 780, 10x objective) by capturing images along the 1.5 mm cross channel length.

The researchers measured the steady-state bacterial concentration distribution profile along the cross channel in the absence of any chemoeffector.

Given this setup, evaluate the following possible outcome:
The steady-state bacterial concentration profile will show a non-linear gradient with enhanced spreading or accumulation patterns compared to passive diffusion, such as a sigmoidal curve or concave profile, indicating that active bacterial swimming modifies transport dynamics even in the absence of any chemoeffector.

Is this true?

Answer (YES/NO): NO